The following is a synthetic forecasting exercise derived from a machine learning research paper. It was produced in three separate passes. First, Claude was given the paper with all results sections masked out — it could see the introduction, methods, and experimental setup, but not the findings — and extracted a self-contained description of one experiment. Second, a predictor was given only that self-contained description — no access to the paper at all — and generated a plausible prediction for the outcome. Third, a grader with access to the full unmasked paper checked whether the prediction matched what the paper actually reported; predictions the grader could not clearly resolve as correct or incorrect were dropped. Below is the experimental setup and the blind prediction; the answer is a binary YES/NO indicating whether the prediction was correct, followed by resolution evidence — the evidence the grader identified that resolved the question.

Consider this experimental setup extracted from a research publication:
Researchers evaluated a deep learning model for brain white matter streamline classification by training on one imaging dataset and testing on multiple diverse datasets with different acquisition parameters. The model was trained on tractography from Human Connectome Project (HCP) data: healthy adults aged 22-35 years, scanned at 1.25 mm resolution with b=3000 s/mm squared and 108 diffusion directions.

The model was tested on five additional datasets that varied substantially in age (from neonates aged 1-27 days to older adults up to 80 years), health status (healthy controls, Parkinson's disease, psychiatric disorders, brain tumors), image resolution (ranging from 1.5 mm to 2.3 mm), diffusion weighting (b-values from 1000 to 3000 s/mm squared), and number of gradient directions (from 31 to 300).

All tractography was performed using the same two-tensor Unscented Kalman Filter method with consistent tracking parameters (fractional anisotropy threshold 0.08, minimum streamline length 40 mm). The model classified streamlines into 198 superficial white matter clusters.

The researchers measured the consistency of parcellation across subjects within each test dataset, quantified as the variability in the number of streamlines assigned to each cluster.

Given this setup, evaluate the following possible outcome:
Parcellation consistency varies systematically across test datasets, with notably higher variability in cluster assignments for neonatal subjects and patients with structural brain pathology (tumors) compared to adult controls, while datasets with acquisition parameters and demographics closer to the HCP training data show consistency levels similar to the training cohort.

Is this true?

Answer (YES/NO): YES